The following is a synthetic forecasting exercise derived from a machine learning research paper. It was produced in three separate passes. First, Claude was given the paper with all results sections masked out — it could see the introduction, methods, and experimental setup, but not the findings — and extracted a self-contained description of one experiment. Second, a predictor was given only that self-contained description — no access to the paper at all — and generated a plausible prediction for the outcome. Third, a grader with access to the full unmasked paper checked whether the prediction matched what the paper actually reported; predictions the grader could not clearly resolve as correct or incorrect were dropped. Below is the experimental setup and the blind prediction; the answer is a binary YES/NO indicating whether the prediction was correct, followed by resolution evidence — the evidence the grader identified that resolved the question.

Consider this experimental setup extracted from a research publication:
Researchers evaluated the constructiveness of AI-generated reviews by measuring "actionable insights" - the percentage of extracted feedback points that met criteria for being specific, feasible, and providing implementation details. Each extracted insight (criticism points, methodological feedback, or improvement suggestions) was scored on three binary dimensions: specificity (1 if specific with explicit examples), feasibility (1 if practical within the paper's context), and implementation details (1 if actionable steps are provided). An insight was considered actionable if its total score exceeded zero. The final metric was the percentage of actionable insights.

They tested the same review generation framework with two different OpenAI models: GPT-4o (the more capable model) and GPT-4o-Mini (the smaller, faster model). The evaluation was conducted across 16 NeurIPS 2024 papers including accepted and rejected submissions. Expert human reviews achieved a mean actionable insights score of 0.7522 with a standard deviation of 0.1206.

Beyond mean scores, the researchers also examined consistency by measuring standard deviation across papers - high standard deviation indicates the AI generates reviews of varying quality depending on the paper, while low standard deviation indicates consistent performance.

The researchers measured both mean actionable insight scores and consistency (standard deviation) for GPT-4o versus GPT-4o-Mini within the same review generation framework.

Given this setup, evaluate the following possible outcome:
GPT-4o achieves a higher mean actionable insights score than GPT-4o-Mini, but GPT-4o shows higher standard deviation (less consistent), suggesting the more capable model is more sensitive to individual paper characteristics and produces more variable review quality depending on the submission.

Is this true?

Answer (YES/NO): YES